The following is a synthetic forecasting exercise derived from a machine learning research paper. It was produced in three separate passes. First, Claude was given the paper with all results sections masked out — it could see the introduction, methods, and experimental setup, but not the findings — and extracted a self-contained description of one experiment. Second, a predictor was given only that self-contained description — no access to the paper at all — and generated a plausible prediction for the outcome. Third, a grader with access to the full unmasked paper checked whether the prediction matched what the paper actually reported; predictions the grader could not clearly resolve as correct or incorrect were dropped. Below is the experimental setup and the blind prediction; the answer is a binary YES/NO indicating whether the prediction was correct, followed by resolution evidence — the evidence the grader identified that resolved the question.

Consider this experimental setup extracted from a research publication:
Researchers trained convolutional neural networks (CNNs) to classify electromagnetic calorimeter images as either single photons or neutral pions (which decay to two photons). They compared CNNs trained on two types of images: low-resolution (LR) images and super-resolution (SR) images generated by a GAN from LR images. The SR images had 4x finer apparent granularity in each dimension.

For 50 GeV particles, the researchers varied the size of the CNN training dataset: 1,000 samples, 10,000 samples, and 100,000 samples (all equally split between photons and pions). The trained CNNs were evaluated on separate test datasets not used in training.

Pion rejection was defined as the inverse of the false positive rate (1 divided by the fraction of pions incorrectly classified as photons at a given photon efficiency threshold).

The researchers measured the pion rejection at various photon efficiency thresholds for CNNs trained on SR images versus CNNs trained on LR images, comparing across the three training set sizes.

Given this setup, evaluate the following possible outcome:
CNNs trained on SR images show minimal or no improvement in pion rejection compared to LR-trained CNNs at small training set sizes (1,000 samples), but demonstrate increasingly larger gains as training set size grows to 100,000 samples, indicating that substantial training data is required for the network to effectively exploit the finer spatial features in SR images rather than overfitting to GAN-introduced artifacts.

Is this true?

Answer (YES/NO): NO